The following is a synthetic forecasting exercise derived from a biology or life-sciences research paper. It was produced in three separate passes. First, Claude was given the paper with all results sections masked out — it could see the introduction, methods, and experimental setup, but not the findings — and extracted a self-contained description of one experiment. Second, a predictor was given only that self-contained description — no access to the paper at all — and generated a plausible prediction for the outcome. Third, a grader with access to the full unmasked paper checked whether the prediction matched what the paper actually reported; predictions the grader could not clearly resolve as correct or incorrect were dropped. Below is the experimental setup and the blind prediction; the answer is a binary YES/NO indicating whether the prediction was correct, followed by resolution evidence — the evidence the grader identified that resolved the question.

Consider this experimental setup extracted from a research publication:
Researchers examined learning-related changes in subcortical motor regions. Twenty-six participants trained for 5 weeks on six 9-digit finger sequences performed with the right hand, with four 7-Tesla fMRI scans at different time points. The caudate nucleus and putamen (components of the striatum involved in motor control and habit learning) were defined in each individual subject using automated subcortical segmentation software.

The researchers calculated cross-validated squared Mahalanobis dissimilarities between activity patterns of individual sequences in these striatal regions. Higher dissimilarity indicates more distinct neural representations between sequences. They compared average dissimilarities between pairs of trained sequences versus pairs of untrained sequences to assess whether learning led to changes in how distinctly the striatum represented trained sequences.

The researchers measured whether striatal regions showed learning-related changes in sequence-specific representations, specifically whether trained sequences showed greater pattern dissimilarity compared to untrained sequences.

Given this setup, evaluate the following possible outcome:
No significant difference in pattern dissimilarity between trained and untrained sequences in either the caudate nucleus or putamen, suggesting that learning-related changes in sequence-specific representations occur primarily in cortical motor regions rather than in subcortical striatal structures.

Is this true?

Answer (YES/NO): NO